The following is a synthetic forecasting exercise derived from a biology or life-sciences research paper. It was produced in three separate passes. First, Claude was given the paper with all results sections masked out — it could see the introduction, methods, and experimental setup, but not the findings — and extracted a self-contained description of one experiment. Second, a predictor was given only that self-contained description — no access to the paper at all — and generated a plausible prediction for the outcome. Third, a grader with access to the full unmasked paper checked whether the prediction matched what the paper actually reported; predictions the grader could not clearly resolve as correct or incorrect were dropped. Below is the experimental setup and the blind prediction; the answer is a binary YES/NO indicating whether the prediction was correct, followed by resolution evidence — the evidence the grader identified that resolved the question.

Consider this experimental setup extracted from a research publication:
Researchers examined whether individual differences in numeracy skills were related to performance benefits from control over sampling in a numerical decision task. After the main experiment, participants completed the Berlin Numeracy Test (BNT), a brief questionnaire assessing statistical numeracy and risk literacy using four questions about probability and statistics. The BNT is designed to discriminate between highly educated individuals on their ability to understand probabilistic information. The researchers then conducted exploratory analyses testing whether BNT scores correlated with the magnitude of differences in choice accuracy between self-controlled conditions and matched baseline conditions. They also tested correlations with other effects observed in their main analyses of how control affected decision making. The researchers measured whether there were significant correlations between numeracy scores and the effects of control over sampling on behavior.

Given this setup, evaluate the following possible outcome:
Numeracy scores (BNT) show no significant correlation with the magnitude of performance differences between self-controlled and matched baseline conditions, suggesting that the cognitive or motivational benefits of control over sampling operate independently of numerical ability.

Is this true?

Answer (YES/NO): YES